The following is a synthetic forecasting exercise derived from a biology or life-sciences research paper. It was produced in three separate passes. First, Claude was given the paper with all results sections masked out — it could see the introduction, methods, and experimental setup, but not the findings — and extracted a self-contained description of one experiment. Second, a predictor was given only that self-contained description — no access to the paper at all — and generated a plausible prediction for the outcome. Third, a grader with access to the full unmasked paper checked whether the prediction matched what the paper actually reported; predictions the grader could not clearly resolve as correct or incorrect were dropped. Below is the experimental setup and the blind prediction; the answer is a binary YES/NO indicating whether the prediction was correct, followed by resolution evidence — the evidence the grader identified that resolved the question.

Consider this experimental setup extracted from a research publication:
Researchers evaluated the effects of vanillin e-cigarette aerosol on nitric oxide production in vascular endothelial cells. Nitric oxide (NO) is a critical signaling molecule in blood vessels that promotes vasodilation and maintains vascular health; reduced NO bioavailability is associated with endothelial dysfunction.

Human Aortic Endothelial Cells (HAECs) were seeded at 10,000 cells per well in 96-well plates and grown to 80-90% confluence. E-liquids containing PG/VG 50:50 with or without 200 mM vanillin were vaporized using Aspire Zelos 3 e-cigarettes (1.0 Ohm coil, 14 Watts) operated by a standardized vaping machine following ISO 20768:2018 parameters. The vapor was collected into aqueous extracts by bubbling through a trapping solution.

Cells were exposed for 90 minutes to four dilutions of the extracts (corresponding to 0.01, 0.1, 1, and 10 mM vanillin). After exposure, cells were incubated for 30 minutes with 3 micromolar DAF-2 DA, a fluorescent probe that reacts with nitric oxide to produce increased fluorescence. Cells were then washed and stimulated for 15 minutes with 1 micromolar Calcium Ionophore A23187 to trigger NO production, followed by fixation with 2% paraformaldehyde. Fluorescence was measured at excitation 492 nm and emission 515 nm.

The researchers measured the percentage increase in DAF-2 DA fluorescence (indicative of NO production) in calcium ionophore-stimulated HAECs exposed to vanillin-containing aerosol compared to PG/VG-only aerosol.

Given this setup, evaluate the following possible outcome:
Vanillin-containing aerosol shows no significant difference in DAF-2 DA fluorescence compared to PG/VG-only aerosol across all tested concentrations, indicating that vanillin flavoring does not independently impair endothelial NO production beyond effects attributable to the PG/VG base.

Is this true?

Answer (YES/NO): YES